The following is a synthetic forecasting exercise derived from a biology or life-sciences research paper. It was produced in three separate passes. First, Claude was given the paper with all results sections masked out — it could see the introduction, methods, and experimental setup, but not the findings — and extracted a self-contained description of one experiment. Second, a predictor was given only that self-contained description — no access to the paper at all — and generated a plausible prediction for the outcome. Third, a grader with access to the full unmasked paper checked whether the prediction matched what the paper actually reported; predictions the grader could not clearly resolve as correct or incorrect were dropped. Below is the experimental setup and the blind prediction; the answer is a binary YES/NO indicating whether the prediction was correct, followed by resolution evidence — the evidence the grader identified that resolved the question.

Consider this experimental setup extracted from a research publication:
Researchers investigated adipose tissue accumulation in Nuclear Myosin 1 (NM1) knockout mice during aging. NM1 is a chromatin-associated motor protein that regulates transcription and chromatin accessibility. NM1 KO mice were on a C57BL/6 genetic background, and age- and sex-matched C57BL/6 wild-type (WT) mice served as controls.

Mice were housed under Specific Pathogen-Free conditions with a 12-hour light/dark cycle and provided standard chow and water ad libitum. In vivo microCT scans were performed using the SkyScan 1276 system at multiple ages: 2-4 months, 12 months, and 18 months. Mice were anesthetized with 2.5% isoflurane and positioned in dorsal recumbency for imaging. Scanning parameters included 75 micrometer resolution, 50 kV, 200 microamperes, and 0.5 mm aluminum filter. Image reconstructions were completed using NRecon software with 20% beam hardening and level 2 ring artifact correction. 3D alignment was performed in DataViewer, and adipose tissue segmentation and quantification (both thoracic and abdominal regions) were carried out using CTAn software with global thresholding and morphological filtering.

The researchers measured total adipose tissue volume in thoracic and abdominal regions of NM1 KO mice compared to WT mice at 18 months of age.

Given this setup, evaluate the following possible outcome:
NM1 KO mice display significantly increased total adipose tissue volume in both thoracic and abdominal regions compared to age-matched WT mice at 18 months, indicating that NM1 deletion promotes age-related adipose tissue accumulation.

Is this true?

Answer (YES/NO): YES